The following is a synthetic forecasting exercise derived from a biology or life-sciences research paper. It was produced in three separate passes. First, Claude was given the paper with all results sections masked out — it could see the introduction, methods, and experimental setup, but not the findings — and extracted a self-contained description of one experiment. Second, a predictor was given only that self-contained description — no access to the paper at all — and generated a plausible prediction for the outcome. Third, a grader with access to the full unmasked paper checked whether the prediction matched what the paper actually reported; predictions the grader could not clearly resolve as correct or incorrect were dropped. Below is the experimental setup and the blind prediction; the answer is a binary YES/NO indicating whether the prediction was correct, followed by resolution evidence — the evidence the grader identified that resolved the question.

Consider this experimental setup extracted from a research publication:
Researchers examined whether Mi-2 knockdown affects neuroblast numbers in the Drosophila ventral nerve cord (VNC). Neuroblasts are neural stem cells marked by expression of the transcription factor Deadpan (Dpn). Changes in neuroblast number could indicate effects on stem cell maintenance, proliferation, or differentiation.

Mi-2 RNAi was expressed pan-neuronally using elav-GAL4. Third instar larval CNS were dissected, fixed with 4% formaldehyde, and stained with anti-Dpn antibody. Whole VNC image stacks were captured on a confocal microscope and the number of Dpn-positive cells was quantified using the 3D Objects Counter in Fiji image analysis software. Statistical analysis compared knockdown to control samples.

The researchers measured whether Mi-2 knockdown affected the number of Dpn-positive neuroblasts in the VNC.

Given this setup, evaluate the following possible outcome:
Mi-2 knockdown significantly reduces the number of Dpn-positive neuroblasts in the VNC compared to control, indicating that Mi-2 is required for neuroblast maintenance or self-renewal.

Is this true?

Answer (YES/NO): NO